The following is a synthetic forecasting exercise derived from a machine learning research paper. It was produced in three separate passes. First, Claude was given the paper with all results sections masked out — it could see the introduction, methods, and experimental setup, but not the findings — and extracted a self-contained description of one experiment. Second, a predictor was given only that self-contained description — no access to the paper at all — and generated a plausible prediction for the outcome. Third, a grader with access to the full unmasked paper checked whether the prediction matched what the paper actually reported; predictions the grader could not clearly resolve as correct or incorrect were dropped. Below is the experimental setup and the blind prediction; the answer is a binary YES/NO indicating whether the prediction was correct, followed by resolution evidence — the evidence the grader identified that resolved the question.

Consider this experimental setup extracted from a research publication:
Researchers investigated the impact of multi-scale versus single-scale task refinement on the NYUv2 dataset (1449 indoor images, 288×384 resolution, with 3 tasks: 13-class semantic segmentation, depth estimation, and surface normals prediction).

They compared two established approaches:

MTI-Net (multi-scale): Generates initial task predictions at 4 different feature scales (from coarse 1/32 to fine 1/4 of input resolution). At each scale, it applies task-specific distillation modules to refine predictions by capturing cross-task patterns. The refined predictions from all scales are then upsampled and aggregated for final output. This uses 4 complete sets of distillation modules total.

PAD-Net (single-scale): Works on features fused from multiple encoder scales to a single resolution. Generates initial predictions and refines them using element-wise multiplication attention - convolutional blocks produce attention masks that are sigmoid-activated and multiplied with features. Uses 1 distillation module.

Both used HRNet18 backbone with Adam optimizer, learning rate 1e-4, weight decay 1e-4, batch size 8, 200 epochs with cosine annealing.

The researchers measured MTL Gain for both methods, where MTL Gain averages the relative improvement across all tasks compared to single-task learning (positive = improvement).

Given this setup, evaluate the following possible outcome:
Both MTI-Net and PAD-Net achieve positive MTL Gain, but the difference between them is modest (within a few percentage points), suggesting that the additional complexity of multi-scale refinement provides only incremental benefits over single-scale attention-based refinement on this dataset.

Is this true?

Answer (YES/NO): NO